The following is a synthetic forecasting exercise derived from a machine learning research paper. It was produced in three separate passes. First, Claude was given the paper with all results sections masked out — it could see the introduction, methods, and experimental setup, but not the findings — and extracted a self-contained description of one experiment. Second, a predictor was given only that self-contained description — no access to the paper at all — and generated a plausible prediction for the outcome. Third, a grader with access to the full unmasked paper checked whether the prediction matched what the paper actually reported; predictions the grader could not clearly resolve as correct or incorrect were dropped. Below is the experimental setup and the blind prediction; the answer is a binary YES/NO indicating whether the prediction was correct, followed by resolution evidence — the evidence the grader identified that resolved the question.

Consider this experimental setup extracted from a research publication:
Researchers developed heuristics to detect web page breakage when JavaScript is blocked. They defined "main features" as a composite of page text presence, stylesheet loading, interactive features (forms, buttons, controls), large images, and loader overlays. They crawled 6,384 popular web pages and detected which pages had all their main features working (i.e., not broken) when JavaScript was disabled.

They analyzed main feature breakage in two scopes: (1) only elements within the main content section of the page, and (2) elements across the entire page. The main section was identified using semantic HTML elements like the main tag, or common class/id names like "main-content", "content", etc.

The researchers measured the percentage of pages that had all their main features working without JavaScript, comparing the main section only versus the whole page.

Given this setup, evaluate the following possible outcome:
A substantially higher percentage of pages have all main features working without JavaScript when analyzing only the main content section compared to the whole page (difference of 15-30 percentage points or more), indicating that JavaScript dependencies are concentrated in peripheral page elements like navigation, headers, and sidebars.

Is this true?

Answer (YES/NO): YES